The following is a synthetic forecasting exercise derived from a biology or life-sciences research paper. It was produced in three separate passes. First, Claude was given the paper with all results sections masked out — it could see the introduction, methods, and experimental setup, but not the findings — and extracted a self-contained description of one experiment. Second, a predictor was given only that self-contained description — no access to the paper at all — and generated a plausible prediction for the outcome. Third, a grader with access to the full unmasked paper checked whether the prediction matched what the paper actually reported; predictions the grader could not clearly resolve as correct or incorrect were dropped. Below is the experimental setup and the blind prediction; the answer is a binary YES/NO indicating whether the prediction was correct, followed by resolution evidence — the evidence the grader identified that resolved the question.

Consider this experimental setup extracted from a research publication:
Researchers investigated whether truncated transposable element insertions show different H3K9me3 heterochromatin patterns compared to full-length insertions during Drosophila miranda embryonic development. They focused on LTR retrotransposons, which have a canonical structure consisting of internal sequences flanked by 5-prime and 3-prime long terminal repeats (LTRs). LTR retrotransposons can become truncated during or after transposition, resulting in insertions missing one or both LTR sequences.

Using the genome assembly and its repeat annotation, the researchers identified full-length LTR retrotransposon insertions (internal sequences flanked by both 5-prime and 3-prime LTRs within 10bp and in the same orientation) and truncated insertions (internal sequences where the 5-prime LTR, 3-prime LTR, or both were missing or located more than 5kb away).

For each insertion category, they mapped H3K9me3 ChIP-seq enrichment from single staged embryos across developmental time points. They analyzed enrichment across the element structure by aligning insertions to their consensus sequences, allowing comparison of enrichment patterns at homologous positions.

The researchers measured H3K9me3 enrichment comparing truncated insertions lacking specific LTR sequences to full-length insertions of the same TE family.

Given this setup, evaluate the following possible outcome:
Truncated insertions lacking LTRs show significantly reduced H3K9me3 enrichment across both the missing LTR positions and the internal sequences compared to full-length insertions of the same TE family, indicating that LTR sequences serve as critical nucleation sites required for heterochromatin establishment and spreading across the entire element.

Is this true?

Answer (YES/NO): NO